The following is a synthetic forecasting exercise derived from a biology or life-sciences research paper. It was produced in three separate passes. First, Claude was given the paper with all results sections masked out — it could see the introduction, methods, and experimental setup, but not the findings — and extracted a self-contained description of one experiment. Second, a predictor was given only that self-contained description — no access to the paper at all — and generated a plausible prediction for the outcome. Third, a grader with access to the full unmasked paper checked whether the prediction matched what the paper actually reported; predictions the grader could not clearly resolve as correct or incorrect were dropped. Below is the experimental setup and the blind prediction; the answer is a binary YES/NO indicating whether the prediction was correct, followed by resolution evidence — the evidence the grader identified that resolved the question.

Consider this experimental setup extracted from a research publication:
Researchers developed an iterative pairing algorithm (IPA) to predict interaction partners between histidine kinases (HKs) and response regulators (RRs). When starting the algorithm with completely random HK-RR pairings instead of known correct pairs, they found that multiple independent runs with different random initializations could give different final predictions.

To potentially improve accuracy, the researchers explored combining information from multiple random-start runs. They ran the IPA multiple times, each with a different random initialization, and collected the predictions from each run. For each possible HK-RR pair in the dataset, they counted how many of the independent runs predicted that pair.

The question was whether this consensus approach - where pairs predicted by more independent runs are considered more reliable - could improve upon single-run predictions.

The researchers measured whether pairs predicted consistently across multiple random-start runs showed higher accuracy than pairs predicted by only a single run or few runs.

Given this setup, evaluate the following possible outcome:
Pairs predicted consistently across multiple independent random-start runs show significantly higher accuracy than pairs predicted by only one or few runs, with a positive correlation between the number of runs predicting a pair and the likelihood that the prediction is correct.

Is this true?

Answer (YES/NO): YES